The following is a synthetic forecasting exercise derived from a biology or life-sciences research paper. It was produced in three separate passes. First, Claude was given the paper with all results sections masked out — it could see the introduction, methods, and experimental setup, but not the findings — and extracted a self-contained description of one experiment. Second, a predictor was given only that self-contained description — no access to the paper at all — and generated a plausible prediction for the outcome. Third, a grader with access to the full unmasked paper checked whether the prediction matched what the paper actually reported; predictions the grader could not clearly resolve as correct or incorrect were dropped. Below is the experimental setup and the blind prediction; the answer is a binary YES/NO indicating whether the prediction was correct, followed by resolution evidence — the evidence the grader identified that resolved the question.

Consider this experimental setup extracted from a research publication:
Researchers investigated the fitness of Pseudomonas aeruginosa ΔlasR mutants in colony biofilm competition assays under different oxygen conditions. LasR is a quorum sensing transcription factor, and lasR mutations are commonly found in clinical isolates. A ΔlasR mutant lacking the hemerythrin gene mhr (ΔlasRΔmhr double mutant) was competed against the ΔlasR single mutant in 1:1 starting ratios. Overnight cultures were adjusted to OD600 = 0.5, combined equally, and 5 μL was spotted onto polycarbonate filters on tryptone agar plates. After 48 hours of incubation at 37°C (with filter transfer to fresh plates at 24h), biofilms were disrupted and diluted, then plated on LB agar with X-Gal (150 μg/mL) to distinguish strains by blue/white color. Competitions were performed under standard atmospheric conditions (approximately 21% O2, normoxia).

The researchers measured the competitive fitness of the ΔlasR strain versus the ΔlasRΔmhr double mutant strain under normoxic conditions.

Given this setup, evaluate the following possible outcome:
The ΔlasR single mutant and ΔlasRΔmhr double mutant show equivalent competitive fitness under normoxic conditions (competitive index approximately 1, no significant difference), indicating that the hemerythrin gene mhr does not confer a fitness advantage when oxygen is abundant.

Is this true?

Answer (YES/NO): NO